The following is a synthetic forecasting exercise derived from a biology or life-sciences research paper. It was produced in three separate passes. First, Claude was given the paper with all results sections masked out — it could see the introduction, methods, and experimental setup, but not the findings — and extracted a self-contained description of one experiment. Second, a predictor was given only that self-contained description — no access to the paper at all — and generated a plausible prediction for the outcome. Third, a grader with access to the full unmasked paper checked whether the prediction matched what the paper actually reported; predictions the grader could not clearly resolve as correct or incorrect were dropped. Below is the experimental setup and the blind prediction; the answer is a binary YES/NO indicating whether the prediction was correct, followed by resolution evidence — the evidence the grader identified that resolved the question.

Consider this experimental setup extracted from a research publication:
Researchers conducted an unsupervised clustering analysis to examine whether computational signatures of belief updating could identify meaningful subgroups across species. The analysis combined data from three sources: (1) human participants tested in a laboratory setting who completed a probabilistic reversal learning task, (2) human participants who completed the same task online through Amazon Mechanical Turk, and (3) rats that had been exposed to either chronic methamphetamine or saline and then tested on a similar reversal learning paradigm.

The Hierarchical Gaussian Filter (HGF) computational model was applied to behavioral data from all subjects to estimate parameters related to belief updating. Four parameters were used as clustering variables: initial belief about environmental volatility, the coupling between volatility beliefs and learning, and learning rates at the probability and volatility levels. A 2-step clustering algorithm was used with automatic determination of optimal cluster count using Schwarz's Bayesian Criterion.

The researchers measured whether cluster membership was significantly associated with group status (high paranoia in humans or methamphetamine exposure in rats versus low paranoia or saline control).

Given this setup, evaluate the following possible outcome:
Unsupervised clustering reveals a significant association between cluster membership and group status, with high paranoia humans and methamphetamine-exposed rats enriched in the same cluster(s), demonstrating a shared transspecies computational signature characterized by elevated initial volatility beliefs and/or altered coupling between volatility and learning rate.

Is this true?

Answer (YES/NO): YES